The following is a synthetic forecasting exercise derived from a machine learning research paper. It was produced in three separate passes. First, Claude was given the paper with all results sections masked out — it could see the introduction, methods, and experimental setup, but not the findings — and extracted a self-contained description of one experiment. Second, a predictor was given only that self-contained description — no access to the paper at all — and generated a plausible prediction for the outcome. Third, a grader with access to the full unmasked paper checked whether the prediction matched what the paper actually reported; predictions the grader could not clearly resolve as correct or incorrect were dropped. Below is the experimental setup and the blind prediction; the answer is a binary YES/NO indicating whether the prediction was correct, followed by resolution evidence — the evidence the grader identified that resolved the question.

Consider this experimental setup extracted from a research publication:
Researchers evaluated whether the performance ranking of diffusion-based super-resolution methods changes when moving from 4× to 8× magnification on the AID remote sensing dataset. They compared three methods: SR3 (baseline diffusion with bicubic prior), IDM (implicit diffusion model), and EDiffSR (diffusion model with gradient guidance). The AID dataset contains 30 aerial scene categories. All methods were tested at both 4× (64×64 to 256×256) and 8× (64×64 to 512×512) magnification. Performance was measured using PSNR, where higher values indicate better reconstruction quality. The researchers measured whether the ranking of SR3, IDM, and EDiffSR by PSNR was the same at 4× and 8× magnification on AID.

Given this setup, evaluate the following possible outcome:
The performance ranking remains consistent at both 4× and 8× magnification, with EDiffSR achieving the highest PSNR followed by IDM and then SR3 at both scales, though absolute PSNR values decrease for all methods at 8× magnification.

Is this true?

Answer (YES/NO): YES